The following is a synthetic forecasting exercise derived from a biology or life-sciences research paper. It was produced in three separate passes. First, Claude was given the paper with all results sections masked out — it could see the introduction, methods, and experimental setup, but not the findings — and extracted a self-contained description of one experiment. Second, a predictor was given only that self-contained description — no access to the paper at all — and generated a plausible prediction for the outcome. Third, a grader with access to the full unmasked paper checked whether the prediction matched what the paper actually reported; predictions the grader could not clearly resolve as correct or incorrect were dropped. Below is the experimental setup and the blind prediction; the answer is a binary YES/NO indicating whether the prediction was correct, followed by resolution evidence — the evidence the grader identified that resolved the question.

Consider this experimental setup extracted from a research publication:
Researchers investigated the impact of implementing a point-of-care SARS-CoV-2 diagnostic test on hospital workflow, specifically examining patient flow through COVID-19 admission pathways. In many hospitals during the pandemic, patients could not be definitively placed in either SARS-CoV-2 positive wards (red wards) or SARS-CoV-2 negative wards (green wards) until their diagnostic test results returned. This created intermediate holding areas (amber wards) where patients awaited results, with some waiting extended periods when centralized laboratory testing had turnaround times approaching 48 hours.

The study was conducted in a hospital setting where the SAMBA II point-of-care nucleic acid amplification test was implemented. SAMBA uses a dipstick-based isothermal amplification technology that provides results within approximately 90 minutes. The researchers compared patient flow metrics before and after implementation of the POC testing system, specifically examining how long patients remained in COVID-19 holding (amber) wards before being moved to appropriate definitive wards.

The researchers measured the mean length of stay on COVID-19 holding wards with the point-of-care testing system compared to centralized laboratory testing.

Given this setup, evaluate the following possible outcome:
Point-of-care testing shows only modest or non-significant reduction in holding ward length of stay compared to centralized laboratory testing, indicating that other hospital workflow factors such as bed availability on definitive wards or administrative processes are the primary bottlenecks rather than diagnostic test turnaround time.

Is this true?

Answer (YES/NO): NO